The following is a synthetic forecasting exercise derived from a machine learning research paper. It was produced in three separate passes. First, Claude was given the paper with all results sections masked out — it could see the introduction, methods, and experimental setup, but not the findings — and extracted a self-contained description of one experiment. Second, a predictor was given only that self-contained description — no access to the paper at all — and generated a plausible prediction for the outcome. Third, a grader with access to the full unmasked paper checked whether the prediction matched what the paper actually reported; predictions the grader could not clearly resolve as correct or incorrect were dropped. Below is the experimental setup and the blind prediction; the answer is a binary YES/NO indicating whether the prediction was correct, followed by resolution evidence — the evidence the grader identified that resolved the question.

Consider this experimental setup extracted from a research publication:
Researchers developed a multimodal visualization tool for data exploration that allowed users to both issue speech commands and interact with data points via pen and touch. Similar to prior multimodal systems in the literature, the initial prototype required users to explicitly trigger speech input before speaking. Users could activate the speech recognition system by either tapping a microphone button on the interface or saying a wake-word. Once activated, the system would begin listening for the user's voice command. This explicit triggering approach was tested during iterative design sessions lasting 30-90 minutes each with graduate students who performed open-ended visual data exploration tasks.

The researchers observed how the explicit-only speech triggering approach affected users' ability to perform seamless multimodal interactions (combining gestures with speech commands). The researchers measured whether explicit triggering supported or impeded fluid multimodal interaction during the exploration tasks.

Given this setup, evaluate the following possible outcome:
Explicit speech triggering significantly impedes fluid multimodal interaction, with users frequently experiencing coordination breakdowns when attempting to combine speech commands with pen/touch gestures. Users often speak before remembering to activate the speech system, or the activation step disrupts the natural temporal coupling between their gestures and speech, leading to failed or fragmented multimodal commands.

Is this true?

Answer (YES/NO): YES